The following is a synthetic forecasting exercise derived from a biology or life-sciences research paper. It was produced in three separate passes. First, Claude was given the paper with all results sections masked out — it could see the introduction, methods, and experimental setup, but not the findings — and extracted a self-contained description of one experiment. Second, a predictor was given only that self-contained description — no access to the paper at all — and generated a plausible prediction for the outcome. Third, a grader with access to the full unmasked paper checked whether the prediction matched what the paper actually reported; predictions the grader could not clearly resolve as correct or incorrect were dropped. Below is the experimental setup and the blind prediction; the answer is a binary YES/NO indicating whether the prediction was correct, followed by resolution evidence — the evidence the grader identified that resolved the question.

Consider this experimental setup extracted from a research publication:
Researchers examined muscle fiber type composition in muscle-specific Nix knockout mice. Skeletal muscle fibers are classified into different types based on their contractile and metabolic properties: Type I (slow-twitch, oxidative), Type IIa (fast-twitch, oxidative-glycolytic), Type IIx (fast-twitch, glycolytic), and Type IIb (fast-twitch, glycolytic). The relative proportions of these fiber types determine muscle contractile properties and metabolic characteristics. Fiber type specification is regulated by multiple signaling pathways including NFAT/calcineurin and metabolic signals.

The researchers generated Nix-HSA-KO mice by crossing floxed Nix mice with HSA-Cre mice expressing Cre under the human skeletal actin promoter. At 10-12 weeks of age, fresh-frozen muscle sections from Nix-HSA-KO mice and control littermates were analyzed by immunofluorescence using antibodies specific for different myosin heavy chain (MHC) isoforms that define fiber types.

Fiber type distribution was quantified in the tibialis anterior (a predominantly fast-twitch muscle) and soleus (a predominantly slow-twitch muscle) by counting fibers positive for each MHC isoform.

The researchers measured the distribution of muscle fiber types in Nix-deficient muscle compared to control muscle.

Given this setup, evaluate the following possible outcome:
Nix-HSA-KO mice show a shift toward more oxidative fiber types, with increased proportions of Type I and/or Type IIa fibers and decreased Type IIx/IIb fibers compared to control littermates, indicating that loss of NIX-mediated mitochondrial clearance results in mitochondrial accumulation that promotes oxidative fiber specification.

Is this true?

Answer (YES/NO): NO